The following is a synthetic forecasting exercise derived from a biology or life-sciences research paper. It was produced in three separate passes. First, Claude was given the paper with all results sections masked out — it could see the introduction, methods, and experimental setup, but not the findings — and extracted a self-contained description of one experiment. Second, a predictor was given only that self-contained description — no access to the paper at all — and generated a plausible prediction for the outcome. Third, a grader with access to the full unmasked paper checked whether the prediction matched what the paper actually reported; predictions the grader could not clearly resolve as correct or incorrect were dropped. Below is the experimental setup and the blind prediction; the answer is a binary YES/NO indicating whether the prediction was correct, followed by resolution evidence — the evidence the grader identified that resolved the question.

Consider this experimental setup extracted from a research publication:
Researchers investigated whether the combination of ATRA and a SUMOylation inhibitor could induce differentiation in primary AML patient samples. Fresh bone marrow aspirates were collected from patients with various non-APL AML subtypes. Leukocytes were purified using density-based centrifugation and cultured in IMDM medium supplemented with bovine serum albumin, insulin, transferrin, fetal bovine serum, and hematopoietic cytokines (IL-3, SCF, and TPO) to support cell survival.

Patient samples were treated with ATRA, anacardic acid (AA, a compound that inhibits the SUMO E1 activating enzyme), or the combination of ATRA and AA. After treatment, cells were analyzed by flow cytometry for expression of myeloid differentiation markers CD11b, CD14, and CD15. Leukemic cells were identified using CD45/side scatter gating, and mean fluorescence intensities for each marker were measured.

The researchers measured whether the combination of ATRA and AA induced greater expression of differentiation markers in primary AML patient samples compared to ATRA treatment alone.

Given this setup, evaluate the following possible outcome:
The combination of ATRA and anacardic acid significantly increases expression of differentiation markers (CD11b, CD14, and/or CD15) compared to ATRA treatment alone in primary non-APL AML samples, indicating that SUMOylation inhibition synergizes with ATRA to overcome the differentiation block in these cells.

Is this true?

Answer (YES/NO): YES